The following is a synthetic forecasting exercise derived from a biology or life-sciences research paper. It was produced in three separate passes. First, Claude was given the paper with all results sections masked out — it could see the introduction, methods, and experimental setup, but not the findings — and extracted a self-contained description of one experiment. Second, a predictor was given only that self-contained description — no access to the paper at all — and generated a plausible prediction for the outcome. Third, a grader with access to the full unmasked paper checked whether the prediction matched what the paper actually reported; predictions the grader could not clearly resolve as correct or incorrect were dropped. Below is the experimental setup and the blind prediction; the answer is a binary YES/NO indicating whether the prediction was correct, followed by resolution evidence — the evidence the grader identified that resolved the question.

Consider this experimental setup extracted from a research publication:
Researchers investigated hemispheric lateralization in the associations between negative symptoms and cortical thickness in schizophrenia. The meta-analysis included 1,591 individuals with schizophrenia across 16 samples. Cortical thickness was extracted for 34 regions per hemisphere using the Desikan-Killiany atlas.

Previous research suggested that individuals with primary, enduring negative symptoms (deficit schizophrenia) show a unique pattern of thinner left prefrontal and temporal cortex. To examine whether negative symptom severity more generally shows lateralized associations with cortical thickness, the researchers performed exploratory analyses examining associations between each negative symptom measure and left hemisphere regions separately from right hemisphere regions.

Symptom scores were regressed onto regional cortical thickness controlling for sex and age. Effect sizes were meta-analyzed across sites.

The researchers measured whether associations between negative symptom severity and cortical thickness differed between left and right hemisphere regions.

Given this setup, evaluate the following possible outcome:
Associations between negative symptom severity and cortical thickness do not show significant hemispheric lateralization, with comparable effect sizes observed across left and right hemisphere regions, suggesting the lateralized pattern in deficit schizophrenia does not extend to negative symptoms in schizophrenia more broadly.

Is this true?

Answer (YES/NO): YES